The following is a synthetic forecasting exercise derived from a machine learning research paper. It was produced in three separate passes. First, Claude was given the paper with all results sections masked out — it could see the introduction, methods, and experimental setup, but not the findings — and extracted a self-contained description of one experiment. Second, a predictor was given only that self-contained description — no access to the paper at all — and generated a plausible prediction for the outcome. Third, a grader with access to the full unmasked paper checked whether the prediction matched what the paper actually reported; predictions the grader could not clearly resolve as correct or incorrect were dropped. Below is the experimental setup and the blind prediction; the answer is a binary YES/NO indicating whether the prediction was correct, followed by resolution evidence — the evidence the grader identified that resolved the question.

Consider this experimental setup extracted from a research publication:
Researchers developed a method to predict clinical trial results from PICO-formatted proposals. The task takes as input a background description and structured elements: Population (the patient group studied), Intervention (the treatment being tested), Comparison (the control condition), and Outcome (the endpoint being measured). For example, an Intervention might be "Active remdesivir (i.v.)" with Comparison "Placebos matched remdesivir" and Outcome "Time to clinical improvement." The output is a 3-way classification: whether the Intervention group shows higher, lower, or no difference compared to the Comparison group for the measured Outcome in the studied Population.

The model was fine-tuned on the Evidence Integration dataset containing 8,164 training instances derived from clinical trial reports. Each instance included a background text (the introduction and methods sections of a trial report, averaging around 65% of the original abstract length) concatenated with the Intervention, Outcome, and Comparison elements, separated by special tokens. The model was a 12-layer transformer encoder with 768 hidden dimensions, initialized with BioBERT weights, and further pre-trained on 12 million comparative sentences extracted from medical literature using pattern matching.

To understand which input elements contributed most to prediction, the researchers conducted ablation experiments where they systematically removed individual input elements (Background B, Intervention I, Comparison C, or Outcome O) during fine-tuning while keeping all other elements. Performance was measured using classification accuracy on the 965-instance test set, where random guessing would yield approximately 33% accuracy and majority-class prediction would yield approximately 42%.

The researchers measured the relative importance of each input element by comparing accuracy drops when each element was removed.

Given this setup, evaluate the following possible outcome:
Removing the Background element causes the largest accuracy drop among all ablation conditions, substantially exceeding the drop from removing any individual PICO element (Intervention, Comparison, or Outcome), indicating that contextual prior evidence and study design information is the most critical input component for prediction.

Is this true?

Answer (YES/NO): NO